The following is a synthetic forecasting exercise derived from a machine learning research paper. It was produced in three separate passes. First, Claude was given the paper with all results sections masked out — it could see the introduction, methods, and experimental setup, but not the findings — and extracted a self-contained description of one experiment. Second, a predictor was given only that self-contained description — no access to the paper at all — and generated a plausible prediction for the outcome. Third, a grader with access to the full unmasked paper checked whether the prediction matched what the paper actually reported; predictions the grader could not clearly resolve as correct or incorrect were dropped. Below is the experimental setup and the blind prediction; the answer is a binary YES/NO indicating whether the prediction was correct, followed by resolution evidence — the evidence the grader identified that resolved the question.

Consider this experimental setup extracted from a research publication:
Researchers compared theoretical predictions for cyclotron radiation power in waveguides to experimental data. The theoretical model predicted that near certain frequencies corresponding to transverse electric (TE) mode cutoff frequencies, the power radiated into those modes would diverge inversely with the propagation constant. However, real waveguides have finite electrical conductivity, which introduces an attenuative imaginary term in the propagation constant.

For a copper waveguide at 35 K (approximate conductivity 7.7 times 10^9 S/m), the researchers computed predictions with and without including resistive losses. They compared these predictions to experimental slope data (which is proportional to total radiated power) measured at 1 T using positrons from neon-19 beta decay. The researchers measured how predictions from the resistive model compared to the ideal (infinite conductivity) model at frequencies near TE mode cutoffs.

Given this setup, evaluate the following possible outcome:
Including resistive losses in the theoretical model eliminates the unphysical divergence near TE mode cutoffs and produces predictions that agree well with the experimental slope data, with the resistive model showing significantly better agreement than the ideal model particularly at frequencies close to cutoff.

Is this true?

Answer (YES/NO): NO